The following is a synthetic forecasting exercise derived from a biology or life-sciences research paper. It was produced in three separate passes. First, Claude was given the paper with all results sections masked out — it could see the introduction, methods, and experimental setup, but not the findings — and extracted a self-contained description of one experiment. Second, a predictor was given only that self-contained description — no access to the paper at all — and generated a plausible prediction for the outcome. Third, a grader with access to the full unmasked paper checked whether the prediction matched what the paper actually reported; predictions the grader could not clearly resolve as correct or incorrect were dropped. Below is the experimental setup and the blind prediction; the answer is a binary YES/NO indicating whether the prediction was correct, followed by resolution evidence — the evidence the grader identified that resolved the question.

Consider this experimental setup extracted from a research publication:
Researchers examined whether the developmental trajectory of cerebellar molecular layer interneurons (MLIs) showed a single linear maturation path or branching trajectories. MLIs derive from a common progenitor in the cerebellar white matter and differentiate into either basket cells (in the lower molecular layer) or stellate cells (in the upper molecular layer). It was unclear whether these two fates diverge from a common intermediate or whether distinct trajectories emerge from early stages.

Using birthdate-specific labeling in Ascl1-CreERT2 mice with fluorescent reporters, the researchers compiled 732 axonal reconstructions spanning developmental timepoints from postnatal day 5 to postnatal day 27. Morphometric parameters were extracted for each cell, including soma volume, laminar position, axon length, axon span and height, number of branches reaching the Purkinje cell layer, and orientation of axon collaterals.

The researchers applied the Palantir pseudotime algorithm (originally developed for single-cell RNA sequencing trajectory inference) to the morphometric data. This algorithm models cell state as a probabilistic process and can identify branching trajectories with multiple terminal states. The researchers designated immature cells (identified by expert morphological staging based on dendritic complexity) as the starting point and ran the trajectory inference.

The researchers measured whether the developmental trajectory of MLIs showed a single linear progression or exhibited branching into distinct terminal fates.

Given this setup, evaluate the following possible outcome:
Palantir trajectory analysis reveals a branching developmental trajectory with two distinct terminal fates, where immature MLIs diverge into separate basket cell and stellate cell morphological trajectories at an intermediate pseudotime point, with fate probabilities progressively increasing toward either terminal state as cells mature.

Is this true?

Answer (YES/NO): NO